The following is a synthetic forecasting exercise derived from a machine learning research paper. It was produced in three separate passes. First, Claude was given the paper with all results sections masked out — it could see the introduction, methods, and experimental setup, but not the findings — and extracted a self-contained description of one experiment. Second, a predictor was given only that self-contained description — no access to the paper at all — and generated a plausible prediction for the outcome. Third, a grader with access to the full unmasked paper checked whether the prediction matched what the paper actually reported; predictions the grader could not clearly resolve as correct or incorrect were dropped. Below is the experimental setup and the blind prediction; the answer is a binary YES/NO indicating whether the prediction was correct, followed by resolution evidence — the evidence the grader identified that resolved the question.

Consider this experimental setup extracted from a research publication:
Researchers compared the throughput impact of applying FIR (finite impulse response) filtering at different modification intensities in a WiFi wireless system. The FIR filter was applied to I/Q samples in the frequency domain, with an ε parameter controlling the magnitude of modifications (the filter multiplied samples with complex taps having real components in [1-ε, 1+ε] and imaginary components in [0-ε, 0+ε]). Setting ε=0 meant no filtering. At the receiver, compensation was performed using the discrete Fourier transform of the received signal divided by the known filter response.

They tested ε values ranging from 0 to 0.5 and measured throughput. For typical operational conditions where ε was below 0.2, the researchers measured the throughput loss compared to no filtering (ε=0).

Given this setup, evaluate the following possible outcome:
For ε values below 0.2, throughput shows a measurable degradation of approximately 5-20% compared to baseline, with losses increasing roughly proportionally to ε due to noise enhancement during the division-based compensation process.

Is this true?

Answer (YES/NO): NO